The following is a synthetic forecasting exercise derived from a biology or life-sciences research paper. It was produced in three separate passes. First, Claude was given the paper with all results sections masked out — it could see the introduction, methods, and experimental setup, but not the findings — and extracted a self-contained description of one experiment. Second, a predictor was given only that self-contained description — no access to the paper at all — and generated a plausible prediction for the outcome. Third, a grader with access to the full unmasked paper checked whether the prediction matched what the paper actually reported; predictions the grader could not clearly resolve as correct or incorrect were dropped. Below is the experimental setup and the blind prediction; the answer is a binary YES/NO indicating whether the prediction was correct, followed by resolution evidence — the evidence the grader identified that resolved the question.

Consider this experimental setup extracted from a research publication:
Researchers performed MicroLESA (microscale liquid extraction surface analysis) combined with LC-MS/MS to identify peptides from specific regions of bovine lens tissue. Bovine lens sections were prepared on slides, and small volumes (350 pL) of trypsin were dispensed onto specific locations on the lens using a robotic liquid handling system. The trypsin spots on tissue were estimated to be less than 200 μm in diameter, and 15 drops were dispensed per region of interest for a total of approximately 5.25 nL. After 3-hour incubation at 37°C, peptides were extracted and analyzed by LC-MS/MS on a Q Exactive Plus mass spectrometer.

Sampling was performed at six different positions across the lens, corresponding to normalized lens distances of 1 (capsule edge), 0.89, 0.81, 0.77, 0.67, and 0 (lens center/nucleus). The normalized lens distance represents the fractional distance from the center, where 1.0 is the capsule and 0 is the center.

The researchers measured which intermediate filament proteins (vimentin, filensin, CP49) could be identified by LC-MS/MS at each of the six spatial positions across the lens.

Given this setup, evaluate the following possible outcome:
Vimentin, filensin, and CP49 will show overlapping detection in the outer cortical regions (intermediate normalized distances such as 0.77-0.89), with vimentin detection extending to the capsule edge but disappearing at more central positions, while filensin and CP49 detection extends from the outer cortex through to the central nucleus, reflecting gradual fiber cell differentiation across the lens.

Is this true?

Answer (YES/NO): NO